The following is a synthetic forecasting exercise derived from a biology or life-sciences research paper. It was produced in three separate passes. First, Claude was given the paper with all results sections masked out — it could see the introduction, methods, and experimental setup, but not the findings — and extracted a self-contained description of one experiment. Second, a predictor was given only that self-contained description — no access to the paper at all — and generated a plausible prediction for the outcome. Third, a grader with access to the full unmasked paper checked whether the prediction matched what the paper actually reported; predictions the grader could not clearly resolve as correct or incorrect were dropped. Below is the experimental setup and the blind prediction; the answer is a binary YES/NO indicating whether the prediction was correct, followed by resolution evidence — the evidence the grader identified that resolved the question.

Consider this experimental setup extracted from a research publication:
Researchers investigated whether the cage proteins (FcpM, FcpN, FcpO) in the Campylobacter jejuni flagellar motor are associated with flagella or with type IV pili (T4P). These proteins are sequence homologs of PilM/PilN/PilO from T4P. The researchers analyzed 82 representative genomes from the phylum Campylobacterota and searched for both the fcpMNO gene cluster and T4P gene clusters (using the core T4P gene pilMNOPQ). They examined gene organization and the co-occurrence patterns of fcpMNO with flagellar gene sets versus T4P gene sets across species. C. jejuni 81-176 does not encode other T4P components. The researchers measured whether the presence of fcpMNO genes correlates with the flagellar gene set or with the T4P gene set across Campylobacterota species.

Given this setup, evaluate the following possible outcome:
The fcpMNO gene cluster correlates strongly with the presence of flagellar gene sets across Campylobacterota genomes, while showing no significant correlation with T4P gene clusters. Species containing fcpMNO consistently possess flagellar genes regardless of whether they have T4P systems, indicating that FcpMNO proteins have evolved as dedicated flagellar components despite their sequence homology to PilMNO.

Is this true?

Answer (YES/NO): YES